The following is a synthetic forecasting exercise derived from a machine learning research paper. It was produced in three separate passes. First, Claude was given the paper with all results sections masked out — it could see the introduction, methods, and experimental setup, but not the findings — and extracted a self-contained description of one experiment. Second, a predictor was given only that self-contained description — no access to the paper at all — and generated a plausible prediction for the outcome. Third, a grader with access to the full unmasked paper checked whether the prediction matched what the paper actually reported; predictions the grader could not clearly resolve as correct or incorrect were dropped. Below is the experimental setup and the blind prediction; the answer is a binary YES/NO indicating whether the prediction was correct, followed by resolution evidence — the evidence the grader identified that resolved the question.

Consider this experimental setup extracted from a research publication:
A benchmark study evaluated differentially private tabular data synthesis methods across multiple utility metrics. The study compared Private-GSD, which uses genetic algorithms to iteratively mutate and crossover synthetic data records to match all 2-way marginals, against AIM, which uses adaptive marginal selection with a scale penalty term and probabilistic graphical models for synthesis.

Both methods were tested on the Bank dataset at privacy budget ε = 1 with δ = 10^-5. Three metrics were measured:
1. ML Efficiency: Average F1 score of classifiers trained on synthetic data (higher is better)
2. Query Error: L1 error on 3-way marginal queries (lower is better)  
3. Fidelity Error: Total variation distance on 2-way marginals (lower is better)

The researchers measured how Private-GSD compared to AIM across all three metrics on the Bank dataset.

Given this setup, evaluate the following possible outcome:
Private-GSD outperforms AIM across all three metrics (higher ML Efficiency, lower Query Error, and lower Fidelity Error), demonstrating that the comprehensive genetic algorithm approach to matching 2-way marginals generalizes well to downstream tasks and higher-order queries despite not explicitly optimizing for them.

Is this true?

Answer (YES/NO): NO